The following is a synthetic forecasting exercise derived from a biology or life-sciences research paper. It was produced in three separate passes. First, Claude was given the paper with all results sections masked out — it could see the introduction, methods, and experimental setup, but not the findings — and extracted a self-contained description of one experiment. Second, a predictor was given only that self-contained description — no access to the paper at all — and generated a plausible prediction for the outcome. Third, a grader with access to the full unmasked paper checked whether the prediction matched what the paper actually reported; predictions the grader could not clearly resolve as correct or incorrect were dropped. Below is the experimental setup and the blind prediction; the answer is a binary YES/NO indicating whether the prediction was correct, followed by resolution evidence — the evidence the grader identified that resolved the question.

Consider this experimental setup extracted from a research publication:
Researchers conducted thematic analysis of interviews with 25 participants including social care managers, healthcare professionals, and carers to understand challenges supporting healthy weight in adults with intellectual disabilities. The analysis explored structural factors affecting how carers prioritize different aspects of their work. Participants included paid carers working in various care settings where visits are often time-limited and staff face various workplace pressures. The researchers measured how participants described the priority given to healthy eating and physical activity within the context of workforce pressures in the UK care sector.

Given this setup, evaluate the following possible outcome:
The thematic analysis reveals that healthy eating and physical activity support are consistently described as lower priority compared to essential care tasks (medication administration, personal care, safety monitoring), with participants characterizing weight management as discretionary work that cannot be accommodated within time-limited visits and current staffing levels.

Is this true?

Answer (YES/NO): YES